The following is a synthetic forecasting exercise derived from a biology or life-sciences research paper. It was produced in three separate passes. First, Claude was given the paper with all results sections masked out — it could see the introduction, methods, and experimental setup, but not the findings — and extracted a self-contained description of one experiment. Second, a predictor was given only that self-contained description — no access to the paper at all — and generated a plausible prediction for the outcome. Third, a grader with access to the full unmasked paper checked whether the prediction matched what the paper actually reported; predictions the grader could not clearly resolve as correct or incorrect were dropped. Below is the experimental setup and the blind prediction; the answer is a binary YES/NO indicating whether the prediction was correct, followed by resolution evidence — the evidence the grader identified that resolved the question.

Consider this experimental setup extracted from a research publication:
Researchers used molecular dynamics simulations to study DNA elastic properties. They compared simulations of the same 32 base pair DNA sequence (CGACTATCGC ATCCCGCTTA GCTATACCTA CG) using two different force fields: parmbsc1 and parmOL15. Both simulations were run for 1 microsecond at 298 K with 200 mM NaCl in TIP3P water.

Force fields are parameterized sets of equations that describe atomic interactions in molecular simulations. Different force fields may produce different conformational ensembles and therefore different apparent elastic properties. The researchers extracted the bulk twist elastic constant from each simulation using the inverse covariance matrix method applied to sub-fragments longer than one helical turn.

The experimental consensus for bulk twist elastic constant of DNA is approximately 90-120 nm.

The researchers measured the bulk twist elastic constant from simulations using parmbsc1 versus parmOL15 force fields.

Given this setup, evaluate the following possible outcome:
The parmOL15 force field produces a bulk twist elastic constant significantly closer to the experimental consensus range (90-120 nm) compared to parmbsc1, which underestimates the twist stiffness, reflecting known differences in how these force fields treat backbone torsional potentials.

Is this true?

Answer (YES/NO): NO